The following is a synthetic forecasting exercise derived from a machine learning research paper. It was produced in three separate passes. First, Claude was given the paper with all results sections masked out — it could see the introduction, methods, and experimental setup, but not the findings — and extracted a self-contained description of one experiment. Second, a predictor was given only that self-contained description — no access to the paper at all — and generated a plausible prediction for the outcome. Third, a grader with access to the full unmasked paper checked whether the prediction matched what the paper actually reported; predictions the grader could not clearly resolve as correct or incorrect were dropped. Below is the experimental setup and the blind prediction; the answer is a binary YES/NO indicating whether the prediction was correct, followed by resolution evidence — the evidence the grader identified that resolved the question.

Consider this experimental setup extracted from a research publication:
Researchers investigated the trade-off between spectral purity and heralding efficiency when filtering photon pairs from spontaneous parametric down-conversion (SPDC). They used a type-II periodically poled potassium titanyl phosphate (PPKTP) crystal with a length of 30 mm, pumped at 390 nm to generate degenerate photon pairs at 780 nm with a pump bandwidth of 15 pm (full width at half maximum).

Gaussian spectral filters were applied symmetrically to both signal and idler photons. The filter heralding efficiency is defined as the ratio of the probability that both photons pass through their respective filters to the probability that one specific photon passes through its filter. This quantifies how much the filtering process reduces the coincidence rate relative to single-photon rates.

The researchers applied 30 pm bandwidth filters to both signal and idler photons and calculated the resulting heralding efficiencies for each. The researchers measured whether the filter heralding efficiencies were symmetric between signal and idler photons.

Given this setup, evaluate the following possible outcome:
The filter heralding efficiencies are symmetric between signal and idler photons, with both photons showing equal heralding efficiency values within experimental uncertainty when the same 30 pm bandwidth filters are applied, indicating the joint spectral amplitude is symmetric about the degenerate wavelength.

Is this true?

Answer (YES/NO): NO